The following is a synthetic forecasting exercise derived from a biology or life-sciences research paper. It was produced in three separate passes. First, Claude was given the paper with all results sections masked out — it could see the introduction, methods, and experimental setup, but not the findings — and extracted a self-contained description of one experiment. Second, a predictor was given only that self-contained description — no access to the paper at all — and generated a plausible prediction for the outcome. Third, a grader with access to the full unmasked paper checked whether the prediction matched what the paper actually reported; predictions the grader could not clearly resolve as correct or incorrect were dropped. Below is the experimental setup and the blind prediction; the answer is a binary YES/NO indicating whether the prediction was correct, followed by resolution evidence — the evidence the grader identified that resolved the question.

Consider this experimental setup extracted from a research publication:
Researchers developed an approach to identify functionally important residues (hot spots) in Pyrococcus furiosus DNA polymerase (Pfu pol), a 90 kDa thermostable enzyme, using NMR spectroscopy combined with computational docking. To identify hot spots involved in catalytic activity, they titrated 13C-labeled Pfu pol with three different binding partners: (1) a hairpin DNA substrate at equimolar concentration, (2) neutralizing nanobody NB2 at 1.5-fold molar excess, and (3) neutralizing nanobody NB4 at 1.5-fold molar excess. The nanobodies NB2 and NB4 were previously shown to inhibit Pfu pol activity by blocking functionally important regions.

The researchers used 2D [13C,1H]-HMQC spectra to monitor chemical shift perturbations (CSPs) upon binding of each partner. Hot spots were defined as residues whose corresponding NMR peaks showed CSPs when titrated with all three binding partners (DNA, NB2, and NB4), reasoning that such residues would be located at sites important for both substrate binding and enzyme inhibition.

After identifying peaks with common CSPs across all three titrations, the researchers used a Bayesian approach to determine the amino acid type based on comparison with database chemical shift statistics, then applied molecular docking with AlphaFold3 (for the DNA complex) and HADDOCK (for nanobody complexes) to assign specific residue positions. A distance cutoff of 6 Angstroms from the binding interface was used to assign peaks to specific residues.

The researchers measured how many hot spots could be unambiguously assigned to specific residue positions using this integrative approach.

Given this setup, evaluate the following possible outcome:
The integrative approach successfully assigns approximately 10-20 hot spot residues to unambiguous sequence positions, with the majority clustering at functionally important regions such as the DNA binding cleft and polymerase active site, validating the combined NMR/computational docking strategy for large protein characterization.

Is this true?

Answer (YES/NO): NO